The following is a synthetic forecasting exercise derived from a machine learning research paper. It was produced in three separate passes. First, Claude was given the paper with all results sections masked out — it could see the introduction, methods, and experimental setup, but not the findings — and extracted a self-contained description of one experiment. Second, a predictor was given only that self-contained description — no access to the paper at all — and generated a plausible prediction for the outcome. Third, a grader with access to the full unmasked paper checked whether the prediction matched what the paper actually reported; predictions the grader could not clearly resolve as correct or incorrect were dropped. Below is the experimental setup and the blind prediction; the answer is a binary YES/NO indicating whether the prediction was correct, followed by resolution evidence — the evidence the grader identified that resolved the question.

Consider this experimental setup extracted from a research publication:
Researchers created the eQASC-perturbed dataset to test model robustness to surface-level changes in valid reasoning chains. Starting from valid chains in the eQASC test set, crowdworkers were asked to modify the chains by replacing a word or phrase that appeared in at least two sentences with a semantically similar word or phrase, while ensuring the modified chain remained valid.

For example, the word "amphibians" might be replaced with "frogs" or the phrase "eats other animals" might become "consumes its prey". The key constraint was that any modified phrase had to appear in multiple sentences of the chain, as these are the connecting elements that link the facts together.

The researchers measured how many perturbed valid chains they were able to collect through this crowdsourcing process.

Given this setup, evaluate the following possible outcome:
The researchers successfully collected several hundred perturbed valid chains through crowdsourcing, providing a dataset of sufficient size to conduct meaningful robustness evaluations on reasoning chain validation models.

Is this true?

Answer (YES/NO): YES